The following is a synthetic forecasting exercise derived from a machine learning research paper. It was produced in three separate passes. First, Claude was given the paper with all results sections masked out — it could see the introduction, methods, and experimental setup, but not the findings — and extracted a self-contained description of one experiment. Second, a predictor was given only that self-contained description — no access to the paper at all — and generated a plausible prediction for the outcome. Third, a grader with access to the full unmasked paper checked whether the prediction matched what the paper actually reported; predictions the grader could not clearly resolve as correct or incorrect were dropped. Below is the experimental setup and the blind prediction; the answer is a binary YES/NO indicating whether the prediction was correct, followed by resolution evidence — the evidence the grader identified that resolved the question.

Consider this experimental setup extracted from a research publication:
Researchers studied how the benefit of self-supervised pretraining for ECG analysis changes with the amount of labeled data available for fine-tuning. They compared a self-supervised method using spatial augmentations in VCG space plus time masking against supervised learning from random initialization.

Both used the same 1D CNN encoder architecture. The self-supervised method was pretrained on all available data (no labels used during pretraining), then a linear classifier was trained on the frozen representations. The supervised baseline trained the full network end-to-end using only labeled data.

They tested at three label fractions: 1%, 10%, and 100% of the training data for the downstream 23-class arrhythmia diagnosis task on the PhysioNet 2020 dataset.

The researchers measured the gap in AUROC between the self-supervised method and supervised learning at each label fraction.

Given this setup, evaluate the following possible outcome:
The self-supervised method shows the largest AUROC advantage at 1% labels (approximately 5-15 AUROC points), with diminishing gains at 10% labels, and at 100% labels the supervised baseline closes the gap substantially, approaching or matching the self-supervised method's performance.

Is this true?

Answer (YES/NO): NO